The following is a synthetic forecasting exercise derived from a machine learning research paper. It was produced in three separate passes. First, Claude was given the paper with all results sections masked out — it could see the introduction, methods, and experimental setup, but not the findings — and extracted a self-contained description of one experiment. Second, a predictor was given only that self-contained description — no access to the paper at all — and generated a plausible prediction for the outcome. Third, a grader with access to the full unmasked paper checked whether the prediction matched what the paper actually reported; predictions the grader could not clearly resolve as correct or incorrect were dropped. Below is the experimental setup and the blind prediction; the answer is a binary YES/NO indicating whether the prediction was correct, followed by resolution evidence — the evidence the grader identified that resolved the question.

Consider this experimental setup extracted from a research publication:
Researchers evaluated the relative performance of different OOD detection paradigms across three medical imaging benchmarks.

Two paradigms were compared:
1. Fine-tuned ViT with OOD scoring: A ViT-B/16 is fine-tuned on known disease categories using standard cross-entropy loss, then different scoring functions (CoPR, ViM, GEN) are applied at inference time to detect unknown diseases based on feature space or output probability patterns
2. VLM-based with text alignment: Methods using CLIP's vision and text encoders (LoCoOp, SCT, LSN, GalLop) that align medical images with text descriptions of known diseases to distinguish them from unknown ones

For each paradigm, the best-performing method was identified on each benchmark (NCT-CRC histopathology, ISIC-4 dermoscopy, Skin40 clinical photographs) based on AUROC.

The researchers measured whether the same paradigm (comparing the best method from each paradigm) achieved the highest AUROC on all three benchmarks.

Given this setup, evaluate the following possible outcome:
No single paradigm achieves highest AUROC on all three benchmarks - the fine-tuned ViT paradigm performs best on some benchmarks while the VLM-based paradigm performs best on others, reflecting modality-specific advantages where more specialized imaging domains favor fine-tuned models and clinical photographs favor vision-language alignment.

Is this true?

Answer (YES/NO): NO